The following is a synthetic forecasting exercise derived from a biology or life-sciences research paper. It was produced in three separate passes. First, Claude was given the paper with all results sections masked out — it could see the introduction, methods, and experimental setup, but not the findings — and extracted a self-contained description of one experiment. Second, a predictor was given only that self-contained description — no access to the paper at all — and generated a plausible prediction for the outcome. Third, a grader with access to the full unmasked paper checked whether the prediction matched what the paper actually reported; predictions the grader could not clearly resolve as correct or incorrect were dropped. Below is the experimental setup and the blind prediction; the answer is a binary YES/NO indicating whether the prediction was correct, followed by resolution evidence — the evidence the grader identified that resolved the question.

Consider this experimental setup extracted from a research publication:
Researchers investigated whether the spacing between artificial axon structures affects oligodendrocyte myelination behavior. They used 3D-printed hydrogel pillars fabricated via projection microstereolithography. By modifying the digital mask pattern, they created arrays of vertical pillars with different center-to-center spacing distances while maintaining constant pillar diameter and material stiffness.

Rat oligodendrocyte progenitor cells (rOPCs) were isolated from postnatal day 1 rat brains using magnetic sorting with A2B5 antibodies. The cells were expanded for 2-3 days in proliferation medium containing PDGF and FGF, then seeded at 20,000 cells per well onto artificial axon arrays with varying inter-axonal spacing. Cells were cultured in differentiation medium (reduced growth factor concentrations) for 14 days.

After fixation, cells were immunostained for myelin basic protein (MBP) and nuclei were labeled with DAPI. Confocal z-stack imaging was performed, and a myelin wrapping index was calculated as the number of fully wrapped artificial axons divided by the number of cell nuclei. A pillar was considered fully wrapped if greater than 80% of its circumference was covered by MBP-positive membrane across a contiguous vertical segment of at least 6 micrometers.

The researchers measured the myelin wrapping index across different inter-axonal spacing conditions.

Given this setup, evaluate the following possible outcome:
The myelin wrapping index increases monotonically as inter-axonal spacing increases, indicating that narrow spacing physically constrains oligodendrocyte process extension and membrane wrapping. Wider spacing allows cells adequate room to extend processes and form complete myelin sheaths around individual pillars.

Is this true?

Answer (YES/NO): NO